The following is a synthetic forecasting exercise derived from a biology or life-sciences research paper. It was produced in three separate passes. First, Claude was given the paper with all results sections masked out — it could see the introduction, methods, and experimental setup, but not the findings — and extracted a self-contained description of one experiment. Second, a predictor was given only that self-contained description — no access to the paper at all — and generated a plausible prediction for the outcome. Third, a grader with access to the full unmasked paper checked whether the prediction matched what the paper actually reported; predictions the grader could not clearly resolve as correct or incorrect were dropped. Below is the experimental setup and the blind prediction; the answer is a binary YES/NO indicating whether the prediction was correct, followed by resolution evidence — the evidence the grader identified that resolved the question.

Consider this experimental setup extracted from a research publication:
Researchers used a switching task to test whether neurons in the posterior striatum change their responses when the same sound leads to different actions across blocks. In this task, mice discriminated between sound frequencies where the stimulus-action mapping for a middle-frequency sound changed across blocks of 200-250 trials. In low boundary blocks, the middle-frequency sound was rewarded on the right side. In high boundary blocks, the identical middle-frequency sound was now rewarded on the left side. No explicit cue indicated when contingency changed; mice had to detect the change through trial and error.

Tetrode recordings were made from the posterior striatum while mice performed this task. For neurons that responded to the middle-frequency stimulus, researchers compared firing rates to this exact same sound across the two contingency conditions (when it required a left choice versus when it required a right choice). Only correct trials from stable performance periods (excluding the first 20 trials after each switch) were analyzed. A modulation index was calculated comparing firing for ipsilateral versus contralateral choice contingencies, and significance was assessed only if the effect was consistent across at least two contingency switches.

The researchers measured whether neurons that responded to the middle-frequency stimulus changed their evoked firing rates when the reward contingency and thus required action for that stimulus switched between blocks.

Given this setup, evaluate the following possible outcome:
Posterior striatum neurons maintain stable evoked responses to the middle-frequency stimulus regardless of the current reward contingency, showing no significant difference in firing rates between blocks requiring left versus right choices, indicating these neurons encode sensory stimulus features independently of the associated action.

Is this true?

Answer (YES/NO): YES